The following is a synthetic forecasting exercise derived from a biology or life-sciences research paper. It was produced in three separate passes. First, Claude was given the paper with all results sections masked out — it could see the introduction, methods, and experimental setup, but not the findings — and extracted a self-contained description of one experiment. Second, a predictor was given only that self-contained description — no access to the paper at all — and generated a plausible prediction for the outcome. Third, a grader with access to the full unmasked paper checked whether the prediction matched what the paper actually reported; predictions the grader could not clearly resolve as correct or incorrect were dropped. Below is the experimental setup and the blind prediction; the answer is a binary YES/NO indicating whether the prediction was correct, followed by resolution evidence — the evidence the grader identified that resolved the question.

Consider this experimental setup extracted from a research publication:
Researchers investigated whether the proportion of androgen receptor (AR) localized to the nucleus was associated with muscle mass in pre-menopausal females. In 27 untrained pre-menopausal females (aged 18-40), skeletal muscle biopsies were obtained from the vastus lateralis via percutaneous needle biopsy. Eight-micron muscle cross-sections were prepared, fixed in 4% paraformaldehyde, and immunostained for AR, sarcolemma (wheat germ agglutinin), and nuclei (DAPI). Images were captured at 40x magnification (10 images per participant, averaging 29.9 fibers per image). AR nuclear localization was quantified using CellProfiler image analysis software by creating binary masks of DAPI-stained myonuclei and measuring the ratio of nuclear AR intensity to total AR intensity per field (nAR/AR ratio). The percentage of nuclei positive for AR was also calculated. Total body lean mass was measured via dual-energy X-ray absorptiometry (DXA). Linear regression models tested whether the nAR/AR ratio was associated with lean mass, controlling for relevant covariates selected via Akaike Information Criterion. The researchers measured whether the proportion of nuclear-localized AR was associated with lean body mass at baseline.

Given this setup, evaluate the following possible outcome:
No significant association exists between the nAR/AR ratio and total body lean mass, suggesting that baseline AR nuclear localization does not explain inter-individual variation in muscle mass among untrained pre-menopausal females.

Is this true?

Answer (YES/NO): NO